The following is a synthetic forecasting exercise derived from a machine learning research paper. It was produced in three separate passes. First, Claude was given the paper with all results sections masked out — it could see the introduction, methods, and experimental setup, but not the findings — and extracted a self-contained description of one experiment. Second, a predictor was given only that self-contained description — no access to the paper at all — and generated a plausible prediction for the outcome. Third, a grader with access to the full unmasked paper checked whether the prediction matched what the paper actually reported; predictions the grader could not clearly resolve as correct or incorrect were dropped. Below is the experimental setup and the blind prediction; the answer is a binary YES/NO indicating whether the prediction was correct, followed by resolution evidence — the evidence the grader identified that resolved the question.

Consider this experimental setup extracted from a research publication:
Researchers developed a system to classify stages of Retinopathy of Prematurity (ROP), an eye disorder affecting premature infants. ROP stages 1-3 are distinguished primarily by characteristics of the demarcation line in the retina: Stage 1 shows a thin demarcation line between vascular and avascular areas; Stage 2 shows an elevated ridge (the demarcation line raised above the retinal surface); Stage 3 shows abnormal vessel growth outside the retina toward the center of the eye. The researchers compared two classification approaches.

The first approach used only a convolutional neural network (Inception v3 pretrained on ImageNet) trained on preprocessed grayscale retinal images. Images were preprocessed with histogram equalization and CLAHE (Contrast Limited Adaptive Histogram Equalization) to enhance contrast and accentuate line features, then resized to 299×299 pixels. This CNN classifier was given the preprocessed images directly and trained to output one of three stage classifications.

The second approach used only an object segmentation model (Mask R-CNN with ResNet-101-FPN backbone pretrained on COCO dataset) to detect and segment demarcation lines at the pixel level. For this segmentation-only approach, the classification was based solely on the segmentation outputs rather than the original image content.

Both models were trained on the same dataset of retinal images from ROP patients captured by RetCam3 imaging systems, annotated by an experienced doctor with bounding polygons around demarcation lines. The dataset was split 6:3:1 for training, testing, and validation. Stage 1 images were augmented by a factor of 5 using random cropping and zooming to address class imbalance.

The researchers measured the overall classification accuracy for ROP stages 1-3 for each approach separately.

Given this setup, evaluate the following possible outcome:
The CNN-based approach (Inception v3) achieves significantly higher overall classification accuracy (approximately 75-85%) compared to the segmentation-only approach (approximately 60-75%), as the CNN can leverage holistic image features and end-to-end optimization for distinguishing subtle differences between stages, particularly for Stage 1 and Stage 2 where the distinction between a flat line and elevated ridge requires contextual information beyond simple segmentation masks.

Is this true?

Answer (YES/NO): NO